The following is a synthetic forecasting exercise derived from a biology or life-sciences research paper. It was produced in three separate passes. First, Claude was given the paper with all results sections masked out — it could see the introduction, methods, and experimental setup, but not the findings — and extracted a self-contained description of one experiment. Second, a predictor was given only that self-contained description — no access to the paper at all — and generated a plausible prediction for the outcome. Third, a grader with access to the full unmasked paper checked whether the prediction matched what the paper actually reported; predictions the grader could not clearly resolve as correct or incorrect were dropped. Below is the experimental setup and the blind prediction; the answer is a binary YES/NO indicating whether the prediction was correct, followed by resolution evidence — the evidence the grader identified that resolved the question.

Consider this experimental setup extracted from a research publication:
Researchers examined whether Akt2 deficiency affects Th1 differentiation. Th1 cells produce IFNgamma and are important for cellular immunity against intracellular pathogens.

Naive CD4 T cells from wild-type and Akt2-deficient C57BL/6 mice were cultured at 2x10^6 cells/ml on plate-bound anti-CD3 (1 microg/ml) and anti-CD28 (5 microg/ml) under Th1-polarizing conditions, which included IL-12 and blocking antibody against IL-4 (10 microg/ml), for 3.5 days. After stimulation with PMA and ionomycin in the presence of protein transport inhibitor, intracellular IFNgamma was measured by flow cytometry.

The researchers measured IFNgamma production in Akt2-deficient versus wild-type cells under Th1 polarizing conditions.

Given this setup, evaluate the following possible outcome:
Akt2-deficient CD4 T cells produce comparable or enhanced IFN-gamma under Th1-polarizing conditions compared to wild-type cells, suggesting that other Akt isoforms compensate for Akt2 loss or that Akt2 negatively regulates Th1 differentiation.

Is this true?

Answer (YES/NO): YES